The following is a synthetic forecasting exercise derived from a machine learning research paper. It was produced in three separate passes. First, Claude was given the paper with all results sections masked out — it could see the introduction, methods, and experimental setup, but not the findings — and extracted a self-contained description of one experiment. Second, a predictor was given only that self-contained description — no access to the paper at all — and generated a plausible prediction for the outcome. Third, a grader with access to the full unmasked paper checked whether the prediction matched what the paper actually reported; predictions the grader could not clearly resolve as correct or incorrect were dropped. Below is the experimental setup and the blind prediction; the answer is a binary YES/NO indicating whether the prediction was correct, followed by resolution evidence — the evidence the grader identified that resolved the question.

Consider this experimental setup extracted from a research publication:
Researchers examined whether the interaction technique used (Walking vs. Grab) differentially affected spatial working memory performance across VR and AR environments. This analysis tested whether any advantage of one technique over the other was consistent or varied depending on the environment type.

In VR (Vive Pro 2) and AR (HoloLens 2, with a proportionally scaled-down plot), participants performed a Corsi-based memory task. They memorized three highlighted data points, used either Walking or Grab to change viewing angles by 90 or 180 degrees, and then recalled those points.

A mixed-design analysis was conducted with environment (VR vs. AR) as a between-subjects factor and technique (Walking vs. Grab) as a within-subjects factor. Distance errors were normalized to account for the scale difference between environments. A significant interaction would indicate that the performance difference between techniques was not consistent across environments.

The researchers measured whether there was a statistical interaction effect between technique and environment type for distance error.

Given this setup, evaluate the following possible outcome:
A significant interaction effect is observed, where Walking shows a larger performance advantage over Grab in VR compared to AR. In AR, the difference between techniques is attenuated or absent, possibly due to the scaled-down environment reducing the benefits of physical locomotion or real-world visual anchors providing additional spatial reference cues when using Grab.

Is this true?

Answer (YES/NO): NO